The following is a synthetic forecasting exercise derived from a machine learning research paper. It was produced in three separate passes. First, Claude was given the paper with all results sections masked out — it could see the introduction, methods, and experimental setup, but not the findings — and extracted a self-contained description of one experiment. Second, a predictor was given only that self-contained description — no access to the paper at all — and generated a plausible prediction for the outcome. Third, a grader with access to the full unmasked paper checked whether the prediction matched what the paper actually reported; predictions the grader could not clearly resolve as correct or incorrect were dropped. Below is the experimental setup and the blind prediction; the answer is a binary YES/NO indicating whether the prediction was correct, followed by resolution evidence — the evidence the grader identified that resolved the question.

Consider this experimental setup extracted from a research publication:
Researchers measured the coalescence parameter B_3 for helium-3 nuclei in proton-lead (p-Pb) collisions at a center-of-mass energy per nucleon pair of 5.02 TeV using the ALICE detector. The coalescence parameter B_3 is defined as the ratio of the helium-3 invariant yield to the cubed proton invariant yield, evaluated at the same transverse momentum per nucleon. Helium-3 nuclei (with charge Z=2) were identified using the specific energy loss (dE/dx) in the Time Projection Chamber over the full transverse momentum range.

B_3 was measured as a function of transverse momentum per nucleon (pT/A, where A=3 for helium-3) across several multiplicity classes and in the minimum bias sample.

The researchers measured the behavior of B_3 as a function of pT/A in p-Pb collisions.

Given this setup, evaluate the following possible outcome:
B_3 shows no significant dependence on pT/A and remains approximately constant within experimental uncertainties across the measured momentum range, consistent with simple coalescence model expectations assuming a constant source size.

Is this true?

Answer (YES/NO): NO